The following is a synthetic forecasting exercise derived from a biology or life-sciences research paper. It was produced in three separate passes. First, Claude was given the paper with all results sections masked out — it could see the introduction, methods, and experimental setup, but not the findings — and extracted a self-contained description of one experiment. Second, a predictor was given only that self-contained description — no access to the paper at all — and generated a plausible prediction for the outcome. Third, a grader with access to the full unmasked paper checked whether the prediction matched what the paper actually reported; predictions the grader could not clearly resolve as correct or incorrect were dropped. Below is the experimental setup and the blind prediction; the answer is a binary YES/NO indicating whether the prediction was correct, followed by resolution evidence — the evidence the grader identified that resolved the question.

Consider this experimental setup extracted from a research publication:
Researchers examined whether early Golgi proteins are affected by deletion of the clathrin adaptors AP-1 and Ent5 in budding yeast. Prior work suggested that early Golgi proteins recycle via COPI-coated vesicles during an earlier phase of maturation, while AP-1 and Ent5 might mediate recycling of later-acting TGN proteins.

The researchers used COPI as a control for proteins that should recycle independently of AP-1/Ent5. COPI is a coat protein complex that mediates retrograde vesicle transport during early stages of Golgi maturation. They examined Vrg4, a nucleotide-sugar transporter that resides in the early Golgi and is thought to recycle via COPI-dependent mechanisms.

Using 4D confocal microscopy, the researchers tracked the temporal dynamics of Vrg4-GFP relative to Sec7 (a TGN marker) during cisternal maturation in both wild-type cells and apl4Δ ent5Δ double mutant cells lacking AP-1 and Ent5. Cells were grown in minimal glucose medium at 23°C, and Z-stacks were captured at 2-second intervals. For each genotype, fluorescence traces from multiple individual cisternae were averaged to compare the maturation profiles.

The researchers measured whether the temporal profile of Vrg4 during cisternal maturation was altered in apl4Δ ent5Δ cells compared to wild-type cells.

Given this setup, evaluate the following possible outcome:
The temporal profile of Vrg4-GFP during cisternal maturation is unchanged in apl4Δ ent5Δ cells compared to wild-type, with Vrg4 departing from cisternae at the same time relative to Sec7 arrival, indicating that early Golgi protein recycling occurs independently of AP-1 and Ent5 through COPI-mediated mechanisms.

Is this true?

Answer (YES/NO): YES